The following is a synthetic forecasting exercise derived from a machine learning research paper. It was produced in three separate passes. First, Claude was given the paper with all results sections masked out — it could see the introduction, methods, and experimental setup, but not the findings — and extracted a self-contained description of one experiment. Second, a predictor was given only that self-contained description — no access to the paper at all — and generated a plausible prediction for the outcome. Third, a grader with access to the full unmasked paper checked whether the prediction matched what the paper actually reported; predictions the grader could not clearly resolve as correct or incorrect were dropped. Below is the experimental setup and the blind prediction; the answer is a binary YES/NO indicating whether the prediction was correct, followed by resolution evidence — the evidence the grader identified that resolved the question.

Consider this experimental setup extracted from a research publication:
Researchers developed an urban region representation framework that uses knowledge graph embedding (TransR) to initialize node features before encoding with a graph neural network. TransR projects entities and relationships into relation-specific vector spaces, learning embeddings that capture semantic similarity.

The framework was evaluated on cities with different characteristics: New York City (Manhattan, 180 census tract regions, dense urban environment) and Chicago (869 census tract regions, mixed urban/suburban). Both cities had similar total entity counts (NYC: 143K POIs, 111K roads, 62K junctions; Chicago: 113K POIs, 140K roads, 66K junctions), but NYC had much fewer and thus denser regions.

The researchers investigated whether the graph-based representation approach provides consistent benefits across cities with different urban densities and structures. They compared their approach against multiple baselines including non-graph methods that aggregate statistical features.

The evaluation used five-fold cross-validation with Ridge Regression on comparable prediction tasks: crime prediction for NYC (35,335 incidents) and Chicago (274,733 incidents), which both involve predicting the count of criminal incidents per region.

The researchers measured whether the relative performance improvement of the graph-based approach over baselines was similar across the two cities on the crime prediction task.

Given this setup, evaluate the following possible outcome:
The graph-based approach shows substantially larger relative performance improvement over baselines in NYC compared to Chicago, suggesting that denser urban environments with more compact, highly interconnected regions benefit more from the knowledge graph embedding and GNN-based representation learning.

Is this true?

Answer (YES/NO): NO